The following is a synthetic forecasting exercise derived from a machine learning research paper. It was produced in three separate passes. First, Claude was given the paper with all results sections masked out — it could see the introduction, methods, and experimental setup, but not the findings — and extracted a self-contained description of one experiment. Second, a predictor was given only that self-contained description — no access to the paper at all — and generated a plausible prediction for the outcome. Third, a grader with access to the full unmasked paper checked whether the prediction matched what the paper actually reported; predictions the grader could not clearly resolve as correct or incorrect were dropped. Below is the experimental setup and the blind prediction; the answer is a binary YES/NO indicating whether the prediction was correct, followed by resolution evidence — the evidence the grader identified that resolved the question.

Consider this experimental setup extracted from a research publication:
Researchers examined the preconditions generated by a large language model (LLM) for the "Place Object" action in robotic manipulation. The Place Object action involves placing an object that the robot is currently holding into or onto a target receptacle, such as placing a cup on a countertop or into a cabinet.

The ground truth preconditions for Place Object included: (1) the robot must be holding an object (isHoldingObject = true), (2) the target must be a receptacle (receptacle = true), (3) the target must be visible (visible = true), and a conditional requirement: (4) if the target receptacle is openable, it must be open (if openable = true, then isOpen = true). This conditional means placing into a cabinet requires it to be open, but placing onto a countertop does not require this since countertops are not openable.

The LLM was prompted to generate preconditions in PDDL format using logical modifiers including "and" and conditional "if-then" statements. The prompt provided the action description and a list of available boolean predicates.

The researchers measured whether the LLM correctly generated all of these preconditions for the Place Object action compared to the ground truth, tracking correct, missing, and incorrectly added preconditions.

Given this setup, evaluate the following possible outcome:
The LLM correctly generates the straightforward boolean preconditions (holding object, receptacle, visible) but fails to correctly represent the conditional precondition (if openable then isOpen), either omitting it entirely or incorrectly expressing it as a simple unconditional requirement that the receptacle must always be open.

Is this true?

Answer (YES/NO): NO